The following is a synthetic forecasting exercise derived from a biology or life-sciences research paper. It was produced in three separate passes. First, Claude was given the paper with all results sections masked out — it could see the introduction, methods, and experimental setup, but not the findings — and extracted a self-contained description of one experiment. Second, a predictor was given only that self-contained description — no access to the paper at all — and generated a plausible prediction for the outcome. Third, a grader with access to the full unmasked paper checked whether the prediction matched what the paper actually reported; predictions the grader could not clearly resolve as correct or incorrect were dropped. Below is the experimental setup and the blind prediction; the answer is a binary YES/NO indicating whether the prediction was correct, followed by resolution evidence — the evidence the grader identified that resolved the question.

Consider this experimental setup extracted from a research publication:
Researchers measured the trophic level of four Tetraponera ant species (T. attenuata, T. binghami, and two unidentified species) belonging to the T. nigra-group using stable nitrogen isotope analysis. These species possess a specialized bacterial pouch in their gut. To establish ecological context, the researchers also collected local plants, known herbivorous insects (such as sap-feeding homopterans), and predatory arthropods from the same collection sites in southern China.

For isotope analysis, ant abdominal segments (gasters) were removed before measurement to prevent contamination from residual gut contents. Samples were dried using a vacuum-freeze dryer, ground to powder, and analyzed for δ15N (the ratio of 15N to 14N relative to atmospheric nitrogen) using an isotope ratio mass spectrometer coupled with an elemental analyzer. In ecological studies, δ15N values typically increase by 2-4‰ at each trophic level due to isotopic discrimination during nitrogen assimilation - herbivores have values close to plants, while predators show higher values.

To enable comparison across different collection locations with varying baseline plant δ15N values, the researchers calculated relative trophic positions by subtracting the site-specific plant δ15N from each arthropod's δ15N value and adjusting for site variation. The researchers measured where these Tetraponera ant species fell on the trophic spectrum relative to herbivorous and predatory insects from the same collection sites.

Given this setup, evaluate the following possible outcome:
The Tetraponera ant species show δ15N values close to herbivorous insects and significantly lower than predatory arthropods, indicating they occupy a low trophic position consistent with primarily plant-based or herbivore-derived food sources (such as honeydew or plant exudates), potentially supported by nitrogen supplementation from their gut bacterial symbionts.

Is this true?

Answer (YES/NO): YES